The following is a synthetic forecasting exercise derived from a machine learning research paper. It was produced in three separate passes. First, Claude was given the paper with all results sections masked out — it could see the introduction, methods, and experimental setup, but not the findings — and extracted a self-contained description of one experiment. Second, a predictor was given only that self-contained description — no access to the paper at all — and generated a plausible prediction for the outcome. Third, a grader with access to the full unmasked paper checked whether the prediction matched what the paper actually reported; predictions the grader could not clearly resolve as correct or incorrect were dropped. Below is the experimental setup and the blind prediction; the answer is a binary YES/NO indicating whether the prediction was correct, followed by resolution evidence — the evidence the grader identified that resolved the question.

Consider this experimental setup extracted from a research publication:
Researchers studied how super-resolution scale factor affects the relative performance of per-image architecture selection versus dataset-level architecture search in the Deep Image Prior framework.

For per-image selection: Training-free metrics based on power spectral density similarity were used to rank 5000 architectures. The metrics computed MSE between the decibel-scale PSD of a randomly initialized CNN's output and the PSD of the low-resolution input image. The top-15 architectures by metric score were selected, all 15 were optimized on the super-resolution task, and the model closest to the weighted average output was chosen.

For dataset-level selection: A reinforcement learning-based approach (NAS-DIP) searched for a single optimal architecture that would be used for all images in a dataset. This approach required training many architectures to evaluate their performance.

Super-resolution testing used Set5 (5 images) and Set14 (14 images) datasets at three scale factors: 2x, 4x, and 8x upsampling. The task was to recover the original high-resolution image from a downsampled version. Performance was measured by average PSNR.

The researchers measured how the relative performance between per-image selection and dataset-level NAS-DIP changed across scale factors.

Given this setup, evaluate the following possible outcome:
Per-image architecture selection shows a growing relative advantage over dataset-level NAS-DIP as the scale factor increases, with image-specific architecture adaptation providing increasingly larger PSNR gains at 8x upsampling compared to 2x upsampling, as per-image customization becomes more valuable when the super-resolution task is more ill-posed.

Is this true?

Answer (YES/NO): YES